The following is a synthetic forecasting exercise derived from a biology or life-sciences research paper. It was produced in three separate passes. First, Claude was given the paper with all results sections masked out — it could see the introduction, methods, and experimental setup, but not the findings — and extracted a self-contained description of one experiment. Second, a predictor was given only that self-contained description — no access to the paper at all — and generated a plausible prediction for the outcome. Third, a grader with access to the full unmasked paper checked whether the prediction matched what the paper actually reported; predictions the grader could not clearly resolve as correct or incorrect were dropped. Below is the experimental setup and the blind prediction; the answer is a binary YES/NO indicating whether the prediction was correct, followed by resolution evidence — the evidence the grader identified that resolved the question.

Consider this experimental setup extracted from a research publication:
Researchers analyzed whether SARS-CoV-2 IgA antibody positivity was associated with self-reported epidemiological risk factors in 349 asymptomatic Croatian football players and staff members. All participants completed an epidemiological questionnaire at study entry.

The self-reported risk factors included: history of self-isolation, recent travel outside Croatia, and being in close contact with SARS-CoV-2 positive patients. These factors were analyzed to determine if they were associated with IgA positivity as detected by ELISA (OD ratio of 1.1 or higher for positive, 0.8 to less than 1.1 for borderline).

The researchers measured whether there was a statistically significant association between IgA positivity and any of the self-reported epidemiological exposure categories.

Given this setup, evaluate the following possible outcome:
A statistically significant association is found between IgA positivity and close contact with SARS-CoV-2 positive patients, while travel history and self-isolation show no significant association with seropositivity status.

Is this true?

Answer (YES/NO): NO